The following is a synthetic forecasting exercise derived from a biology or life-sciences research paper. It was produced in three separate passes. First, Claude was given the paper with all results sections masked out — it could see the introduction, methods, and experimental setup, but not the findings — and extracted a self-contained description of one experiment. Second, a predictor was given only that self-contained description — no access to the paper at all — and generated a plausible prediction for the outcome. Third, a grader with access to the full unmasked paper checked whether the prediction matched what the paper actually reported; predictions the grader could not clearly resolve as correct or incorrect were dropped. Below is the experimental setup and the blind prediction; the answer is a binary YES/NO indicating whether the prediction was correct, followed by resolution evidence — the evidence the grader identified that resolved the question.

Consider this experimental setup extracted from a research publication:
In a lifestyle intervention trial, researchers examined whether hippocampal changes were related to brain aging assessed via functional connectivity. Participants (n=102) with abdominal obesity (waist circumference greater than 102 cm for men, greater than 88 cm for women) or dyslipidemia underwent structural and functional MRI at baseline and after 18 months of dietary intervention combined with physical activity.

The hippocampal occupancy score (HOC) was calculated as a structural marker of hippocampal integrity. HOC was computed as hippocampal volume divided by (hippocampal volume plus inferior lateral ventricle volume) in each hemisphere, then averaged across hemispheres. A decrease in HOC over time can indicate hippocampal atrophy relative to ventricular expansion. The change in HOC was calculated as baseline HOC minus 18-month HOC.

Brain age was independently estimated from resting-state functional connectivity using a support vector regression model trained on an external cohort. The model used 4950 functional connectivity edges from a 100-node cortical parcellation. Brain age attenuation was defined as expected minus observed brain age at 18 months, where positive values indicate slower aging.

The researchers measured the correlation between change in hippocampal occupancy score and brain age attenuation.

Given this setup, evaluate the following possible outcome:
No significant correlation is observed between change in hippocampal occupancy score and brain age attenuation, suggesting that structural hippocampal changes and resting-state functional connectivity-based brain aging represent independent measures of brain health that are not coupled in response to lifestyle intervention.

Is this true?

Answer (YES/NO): NO